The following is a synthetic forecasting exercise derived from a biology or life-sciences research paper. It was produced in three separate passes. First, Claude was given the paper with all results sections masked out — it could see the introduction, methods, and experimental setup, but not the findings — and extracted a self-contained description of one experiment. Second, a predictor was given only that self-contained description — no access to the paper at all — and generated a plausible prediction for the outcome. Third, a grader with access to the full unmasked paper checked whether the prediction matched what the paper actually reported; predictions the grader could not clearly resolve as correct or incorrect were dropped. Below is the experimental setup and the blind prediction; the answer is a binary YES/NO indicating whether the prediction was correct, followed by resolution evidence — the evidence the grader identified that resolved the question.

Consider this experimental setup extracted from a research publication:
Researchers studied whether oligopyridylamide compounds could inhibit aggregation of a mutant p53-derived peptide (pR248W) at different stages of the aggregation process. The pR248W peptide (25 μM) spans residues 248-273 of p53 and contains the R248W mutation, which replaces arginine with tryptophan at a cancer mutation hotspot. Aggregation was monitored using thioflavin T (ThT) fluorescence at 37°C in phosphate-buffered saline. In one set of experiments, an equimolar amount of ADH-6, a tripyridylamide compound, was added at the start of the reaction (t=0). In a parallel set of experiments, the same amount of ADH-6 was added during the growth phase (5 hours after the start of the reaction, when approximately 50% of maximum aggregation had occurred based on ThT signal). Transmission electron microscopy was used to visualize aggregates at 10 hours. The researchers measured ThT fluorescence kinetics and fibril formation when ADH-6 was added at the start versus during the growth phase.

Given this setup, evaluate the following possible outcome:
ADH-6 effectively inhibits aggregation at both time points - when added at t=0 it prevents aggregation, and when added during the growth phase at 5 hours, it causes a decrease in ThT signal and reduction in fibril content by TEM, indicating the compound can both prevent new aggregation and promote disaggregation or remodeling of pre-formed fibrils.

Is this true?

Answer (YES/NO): YES